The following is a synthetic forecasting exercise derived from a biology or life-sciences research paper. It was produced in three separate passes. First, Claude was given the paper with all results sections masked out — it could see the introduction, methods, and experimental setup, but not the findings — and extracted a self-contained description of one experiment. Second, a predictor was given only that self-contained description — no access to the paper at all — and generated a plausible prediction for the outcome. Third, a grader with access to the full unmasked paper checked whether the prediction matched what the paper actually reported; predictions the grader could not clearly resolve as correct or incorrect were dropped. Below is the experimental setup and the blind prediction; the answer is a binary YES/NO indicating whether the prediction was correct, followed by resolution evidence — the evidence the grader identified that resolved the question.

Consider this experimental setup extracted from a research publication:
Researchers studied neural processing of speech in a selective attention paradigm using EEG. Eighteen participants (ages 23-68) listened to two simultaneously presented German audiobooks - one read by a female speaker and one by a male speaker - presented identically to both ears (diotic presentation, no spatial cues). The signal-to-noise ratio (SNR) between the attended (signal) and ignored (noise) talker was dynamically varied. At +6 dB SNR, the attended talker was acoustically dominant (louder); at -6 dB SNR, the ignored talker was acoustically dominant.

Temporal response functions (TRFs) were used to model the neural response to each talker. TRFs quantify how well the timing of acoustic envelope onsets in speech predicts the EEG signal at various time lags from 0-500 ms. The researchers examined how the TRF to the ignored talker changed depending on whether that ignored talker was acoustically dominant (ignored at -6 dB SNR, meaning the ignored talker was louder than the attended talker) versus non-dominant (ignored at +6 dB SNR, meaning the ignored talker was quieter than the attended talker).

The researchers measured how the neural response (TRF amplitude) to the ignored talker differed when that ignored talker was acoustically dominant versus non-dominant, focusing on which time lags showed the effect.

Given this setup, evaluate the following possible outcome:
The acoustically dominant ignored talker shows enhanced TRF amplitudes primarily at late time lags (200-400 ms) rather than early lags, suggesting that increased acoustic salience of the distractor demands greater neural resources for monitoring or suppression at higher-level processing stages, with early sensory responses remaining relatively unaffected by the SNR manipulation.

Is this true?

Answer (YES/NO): NO